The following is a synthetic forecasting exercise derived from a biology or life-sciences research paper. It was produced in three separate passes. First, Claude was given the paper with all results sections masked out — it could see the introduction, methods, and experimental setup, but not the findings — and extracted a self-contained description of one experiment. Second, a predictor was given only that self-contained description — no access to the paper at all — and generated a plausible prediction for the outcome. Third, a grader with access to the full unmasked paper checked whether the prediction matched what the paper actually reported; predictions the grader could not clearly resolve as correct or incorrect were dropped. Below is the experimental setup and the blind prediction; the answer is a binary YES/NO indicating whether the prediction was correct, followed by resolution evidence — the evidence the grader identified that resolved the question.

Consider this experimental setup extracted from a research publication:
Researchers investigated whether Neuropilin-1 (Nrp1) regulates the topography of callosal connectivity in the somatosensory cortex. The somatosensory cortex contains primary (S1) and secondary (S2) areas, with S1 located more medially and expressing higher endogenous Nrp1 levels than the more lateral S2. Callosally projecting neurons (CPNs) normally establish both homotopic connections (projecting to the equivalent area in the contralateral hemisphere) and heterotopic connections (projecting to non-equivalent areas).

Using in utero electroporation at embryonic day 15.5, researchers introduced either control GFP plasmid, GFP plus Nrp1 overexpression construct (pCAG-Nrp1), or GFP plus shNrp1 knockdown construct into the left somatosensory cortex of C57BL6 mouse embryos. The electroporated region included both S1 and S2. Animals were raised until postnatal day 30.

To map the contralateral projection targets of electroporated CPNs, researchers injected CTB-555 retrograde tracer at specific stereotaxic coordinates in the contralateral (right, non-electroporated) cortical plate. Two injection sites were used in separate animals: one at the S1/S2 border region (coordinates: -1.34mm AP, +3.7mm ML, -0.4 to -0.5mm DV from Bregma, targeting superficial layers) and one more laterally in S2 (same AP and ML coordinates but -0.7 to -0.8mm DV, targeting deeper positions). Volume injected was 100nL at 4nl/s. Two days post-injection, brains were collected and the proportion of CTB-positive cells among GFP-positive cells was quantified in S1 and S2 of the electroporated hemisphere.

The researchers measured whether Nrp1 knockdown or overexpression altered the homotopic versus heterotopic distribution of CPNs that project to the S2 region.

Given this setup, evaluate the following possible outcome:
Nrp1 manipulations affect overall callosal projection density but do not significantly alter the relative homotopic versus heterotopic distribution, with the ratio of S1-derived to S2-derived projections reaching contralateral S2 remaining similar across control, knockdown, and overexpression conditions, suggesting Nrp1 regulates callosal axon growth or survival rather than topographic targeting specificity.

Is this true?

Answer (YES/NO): NO